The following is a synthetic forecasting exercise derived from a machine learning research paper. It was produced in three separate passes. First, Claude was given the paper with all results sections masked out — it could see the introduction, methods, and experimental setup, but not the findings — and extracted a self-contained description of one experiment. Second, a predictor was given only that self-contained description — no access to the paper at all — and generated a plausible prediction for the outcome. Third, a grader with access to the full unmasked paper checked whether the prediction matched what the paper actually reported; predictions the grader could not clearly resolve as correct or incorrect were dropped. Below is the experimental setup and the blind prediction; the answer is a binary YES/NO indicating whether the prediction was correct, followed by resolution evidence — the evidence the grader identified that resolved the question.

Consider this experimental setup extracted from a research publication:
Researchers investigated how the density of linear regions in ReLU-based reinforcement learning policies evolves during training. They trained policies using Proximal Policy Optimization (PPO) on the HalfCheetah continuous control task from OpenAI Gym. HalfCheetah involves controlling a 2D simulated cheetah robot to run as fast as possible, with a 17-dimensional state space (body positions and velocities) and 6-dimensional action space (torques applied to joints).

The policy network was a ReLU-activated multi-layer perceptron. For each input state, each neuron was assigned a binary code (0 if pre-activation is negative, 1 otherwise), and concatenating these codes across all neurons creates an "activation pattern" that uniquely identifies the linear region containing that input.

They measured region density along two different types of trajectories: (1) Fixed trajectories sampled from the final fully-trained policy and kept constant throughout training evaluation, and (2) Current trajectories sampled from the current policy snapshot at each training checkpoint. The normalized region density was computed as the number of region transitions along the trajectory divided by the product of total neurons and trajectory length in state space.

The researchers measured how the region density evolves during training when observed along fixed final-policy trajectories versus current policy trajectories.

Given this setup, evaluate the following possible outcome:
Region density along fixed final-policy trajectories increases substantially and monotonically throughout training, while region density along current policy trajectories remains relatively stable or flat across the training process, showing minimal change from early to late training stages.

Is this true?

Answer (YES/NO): NO